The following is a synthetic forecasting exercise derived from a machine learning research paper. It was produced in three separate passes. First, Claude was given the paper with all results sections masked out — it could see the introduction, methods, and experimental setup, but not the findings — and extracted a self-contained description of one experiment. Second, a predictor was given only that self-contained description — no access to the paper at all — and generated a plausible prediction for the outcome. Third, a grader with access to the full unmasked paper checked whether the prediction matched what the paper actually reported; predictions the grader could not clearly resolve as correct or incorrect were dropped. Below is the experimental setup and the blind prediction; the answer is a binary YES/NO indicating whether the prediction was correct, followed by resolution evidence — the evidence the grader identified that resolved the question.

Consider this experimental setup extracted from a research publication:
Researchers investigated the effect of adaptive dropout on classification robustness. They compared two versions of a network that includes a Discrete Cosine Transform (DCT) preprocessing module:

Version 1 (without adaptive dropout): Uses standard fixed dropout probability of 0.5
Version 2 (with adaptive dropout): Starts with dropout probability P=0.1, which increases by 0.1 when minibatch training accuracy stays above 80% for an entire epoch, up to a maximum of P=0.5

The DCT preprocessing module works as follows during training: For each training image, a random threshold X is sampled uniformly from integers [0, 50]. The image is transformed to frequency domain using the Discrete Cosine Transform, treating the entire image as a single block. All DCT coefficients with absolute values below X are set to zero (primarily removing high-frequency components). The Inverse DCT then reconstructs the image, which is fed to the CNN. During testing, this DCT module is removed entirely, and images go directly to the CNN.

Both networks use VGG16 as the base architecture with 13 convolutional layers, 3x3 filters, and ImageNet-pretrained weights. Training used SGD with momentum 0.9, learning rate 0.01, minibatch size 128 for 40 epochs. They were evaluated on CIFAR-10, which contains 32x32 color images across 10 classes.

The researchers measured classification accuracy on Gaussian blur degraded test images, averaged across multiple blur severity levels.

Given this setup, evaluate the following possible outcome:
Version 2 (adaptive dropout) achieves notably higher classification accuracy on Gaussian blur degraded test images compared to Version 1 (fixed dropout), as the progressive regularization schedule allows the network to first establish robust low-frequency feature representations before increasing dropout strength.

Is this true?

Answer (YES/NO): NO